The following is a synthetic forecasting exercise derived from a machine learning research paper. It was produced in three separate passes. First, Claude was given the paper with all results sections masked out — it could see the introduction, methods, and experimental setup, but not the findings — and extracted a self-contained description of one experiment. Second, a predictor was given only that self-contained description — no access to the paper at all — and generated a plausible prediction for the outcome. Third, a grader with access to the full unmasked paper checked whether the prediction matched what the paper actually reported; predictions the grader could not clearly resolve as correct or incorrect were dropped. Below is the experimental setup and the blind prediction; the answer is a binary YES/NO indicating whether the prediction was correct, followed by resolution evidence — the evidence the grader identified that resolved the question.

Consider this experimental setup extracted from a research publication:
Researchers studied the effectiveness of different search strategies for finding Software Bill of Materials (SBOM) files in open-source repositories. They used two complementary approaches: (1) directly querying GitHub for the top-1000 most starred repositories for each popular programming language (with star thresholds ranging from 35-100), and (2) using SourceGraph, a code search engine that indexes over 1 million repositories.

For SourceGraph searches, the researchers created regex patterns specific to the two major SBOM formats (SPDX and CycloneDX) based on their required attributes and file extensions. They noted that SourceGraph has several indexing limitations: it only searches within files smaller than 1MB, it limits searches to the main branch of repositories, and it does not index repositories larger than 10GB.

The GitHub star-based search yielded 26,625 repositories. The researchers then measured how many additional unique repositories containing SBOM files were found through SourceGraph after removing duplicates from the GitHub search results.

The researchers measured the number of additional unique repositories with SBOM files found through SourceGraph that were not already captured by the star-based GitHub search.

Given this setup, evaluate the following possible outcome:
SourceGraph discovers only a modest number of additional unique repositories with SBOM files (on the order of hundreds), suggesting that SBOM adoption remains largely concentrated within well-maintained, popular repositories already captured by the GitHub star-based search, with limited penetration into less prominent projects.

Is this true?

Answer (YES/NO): YES